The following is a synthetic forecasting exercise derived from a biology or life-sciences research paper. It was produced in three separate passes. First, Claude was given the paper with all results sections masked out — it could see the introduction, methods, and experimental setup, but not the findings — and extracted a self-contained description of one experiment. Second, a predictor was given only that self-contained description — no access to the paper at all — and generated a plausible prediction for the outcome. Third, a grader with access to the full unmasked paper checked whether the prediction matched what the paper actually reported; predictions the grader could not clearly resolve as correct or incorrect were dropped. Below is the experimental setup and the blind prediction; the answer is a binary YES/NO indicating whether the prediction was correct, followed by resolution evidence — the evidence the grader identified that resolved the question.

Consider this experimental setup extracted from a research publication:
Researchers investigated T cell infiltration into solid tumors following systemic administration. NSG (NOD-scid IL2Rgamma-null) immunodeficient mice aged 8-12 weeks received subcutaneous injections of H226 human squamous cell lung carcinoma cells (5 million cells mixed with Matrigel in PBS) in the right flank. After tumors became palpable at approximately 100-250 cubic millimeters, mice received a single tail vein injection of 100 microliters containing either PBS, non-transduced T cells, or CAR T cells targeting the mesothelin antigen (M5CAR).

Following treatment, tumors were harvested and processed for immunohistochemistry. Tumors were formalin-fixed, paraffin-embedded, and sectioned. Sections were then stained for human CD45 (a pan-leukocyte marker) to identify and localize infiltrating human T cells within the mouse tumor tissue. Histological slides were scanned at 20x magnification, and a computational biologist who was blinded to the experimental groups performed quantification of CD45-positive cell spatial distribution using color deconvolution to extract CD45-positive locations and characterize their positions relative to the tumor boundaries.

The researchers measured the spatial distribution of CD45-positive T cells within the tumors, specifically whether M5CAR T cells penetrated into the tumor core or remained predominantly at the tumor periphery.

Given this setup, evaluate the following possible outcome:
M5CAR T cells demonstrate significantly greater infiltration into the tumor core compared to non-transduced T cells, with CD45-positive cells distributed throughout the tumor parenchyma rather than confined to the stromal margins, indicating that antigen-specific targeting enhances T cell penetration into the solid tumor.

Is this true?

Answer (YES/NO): NO